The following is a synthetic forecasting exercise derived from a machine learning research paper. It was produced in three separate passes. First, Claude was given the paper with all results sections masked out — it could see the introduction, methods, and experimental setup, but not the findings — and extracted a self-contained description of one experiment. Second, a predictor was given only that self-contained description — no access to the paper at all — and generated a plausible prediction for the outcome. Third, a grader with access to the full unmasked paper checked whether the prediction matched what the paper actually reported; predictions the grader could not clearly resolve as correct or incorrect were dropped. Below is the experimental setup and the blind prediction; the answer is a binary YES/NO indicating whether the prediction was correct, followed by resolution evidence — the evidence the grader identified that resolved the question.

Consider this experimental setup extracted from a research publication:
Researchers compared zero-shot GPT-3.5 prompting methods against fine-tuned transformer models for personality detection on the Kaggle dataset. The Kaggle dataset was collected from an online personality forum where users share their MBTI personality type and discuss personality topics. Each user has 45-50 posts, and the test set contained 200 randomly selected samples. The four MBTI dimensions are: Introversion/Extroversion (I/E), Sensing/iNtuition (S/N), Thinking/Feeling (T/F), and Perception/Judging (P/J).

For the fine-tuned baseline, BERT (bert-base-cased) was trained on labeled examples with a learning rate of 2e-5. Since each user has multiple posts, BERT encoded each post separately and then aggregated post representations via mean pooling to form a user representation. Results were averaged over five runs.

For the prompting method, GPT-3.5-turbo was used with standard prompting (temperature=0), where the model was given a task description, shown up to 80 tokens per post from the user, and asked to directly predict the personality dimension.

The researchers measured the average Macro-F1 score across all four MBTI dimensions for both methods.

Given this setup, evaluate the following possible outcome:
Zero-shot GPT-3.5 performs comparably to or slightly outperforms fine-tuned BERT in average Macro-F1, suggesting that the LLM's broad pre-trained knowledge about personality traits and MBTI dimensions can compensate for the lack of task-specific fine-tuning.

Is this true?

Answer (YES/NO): NO